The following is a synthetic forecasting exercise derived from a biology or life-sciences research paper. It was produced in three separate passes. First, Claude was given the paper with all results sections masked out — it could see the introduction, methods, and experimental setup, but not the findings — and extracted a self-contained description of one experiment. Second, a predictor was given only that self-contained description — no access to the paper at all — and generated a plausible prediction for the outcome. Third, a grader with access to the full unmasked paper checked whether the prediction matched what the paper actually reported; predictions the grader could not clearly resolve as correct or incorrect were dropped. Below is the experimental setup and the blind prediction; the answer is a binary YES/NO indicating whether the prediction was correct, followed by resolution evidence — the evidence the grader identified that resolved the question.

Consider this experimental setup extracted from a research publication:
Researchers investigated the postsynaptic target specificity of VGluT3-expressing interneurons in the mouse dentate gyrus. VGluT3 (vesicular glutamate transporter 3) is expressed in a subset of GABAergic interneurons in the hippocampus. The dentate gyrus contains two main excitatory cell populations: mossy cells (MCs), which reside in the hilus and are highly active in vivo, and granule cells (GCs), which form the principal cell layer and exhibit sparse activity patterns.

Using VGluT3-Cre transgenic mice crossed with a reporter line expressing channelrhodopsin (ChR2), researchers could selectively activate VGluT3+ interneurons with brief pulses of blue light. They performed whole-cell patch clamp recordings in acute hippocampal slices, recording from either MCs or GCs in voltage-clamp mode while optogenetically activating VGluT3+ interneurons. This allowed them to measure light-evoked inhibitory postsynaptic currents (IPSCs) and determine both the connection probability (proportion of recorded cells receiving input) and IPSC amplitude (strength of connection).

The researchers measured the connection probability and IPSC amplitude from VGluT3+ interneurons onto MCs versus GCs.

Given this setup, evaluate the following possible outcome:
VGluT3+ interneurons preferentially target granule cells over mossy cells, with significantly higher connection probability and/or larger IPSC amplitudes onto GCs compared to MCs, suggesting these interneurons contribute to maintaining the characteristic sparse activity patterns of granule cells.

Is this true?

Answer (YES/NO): NO